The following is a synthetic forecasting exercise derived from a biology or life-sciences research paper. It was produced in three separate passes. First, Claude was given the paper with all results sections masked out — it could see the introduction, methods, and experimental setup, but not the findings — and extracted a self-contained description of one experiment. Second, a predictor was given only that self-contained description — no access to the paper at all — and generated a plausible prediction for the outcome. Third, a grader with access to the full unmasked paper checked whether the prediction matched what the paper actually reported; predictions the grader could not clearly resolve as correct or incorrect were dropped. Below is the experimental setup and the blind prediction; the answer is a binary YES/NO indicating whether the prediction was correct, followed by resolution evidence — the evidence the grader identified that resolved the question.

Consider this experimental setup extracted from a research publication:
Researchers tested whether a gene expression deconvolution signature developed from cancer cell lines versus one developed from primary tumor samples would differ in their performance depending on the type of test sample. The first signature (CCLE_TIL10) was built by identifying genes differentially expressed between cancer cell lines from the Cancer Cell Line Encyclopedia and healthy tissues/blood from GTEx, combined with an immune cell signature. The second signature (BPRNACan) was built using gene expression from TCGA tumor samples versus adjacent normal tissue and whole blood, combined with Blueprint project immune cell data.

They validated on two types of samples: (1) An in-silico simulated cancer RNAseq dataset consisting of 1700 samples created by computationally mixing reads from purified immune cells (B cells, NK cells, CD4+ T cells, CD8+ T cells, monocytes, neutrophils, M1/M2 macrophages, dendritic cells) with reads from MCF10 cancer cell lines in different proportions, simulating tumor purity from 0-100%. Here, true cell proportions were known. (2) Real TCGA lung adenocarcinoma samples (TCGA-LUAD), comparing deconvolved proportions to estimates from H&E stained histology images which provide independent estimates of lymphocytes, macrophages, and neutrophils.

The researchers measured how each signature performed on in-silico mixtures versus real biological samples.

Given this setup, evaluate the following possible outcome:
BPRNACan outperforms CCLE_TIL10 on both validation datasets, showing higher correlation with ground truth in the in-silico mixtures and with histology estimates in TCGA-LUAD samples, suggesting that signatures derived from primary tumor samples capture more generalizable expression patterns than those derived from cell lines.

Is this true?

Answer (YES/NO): NO